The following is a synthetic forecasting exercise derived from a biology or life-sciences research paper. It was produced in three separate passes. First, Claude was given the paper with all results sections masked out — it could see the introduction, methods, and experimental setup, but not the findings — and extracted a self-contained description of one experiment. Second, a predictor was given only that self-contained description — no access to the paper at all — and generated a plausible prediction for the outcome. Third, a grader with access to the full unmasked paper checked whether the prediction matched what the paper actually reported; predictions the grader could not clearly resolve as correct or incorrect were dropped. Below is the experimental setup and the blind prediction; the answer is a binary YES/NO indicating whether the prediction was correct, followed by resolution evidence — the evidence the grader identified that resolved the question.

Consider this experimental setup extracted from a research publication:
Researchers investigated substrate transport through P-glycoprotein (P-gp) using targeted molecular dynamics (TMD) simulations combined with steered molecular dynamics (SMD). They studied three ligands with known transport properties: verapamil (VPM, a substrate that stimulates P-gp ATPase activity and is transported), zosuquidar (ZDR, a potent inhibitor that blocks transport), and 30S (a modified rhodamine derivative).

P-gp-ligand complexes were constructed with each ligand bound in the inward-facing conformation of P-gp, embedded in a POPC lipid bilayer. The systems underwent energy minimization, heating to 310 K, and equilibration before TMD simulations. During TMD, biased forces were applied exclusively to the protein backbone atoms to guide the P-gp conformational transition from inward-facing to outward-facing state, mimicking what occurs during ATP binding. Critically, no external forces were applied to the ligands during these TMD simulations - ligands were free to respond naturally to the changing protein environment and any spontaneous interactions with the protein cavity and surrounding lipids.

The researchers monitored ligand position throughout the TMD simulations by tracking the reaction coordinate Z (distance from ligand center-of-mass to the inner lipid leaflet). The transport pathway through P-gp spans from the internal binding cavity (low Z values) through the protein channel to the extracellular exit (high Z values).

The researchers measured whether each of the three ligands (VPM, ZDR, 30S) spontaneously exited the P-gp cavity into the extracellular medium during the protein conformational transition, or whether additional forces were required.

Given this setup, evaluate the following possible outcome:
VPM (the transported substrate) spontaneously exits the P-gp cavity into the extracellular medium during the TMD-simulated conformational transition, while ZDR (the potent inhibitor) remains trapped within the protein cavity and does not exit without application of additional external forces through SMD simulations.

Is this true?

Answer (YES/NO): NO